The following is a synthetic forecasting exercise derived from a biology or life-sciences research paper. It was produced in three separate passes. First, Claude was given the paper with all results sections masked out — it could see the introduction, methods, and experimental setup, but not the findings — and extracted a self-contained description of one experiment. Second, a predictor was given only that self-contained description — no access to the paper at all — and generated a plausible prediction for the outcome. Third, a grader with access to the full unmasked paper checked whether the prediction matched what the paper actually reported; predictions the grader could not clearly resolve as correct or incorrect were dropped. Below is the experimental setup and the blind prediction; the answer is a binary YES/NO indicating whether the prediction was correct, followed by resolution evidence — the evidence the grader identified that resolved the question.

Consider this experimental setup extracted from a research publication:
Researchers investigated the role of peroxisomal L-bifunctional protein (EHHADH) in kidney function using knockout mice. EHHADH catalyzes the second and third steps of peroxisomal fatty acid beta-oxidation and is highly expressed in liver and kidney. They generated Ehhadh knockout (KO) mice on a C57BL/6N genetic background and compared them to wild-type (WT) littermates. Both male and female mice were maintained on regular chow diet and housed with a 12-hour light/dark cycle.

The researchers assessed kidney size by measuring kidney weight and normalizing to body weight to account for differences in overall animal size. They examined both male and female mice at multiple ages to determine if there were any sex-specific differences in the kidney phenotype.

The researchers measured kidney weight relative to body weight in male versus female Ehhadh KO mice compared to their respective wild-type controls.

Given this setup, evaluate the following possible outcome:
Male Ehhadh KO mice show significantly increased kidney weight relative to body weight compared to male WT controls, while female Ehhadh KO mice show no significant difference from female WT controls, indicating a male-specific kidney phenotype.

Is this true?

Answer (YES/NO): YES